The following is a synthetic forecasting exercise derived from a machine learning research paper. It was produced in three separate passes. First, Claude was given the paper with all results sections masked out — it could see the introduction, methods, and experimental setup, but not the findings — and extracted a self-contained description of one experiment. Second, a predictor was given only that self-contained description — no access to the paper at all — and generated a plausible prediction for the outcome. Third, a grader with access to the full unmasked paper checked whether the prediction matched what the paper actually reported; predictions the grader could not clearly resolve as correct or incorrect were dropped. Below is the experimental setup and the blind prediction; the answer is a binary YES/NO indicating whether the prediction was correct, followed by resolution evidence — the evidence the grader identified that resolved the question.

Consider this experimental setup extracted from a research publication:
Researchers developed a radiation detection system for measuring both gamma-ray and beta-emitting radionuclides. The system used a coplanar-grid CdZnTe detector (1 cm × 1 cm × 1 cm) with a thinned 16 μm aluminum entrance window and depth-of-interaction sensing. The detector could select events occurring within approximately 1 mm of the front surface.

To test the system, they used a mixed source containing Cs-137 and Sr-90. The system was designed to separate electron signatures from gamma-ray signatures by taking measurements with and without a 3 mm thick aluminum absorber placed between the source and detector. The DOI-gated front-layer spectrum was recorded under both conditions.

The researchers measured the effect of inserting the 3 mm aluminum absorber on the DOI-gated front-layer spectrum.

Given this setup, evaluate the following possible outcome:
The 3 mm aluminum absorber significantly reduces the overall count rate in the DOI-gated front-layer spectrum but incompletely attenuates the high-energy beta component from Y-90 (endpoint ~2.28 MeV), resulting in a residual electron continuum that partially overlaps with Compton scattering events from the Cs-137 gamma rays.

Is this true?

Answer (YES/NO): NO